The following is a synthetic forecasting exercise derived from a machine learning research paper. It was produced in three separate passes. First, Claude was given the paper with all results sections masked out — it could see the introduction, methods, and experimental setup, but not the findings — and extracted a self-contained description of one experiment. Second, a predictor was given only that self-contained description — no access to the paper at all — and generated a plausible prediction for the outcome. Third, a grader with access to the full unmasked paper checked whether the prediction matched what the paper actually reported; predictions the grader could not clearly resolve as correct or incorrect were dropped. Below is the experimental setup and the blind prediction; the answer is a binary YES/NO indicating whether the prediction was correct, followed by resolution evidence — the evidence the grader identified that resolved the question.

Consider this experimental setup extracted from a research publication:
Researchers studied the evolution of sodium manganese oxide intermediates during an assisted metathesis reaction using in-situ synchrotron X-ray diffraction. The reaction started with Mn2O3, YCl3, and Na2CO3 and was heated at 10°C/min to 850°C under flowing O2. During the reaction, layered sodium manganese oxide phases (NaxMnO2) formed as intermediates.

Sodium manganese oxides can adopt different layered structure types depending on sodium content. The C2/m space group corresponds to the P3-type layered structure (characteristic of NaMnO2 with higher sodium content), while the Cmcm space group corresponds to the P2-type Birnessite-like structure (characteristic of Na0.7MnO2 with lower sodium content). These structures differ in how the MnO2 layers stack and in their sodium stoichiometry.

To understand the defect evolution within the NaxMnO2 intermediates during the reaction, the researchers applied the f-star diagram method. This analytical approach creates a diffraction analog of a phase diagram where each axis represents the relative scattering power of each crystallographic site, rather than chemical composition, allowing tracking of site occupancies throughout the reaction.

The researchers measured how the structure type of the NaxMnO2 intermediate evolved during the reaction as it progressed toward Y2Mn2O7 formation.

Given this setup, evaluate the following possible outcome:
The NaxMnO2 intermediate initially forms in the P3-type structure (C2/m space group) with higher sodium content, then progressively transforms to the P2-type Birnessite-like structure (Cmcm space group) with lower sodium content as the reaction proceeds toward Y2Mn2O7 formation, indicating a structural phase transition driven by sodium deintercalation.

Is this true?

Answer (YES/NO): NO